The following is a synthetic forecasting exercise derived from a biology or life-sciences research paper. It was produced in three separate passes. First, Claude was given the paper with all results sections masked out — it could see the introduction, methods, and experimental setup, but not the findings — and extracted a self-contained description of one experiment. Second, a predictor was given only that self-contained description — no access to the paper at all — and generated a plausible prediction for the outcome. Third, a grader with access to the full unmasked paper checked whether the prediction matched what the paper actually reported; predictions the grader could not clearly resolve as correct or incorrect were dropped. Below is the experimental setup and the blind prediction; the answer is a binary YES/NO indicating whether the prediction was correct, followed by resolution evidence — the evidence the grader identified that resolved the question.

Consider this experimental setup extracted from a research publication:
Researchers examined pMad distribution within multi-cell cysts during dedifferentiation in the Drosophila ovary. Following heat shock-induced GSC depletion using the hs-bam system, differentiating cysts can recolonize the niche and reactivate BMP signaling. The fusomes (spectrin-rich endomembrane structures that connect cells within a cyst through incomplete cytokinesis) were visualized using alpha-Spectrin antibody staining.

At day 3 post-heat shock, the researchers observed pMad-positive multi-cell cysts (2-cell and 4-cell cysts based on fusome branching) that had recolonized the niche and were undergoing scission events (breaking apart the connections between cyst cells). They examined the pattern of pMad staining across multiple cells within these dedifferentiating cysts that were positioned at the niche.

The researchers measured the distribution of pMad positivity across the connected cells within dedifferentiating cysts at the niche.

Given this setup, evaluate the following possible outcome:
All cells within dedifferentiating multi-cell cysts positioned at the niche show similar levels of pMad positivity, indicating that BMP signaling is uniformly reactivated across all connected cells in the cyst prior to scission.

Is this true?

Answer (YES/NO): NO